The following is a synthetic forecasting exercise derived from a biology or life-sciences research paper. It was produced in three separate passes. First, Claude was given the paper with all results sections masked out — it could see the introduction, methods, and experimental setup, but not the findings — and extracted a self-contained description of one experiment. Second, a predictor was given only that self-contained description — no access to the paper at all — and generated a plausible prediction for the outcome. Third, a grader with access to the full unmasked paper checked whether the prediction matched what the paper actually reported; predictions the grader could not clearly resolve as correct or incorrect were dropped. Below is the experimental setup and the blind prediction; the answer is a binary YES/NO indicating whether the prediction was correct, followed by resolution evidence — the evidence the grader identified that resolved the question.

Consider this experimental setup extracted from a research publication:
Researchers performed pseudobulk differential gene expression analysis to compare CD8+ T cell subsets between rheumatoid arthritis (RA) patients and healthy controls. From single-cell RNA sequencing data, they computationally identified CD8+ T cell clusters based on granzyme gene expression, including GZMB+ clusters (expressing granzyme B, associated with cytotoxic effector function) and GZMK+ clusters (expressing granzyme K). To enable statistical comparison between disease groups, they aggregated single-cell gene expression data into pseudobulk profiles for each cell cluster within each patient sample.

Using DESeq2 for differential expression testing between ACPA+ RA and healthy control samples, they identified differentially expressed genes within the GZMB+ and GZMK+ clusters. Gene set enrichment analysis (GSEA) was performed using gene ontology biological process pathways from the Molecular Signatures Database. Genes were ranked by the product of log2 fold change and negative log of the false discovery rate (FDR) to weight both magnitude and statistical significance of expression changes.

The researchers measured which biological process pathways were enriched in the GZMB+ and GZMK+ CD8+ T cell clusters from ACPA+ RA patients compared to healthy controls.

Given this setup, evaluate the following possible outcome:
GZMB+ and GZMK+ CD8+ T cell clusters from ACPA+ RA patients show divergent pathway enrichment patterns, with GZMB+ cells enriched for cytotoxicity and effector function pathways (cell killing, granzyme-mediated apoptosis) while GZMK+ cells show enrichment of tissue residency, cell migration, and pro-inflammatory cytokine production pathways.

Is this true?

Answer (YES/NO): NO